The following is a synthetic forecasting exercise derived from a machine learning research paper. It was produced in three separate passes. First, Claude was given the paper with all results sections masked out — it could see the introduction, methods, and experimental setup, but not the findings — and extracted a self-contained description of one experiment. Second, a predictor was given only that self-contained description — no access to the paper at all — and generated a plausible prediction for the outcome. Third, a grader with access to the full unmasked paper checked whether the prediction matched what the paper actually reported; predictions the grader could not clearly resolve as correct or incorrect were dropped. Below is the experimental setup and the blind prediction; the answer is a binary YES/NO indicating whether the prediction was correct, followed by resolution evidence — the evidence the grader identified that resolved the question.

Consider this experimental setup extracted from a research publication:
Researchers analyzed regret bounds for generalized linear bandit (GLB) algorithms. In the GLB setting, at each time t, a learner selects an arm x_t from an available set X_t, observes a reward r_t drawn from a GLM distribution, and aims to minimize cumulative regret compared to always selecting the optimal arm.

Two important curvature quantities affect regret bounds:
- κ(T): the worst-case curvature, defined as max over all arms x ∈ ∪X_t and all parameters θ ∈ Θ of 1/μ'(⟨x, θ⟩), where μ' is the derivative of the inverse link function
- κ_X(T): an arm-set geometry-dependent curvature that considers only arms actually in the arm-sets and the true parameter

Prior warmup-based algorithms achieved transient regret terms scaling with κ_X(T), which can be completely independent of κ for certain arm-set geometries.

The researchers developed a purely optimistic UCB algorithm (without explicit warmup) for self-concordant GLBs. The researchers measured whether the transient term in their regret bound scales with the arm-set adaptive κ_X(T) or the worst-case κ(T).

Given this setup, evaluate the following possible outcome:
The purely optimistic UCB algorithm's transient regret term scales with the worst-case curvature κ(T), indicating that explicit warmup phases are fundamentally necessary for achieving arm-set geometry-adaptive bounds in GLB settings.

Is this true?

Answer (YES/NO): NO